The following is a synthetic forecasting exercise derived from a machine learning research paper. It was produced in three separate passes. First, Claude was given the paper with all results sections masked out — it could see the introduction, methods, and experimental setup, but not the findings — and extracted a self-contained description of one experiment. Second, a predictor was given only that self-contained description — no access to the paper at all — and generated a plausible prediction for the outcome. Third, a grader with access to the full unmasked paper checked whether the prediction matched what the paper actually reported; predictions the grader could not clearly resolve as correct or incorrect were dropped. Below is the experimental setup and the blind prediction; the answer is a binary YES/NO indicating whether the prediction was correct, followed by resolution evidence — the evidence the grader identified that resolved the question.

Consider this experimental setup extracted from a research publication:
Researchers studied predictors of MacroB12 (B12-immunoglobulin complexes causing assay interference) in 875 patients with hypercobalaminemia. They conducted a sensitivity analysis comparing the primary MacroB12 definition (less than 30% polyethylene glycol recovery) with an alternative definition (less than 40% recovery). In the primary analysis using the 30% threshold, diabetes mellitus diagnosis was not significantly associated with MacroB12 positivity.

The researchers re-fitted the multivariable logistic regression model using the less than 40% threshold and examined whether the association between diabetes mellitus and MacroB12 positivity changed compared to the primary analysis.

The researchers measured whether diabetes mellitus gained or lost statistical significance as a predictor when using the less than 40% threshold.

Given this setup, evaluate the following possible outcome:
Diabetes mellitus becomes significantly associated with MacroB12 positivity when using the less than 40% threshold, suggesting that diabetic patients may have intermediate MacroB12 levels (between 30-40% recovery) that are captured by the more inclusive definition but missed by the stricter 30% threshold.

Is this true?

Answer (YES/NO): YES